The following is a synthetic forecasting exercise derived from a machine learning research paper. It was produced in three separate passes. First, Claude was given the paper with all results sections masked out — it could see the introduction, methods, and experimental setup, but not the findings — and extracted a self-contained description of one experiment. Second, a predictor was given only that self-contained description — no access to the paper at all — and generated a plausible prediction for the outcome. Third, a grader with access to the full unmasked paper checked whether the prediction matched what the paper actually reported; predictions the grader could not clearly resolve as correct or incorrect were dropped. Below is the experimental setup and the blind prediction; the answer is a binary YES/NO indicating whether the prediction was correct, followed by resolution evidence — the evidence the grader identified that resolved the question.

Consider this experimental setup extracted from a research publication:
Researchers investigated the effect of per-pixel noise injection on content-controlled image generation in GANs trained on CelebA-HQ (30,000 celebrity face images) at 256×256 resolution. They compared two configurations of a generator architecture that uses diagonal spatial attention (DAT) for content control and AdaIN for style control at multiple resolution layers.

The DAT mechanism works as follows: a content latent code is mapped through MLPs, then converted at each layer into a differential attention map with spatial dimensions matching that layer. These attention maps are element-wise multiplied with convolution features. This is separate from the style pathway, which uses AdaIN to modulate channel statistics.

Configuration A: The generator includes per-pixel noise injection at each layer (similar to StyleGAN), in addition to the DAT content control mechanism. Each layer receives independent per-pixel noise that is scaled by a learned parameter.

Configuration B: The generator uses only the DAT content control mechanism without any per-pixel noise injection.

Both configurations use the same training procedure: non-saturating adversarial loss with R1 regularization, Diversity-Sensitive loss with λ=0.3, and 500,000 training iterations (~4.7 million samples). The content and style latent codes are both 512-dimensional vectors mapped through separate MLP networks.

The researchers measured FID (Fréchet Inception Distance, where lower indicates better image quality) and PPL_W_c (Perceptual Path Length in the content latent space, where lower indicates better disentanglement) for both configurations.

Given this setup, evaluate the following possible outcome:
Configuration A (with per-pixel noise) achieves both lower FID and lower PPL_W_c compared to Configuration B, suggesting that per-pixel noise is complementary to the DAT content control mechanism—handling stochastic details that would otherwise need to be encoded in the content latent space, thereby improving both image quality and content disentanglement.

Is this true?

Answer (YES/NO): YES